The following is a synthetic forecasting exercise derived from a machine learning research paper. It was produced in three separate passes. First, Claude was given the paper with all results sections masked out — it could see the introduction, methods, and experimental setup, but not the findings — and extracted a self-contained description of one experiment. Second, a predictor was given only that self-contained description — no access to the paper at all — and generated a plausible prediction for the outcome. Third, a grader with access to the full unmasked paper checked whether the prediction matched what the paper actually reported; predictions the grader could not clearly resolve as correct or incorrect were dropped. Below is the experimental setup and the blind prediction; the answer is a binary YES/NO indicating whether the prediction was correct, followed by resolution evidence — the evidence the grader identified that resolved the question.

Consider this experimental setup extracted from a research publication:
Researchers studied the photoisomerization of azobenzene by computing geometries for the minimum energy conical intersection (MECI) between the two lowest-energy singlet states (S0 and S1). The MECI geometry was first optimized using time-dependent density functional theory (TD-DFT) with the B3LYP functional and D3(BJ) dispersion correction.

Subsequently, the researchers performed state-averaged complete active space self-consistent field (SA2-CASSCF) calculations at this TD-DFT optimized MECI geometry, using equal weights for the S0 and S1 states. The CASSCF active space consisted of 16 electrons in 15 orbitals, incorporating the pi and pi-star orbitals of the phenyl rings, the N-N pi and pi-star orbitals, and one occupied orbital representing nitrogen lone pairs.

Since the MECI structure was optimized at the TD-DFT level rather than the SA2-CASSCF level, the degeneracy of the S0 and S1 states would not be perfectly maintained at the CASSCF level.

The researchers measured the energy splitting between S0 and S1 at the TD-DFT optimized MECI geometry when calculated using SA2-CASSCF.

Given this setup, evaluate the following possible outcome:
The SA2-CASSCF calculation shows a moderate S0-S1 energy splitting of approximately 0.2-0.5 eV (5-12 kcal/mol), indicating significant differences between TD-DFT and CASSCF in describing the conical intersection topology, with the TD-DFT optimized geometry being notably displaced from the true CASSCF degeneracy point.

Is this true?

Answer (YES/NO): YES